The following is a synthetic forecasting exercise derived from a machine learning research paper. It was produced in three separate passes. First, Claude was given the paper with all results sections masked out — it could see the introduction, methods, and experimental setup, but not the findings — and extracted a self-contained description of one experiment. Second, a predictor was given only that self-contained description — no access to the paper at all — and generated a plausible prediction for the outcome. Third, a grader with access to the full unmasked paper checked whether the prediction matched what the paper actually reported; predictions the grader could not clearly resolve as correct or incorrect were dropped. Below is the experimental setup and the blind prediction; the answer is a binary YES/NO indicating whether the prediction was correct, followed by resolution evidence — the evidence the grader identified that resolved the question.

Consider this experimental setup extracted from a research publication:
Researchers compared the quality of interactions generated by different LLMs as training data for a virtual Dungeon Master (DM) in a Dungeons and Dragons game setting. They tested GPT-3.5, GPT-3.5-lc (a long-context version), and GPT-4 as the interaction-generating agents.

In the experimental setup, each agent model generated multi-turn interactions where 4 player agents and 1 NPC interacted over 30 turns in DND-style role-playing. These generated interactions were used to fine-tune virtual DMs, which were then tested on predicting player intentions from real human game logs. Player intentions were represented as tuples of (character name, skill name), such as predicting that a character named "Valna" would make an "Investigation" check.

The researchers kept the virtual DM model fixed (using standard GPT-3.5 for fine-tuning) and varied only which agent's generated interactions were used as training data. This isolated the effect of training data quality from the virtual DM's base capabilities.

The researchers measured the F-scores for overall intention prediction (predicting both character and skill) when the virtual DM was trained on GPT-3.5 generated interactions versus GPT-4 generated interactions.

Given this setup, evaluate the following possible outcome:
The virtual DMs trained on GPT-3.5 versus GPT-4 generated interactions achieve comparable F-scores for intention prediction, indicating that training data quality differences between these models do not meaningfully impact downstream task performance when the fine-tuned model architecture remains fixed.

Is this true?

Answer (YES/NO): NO